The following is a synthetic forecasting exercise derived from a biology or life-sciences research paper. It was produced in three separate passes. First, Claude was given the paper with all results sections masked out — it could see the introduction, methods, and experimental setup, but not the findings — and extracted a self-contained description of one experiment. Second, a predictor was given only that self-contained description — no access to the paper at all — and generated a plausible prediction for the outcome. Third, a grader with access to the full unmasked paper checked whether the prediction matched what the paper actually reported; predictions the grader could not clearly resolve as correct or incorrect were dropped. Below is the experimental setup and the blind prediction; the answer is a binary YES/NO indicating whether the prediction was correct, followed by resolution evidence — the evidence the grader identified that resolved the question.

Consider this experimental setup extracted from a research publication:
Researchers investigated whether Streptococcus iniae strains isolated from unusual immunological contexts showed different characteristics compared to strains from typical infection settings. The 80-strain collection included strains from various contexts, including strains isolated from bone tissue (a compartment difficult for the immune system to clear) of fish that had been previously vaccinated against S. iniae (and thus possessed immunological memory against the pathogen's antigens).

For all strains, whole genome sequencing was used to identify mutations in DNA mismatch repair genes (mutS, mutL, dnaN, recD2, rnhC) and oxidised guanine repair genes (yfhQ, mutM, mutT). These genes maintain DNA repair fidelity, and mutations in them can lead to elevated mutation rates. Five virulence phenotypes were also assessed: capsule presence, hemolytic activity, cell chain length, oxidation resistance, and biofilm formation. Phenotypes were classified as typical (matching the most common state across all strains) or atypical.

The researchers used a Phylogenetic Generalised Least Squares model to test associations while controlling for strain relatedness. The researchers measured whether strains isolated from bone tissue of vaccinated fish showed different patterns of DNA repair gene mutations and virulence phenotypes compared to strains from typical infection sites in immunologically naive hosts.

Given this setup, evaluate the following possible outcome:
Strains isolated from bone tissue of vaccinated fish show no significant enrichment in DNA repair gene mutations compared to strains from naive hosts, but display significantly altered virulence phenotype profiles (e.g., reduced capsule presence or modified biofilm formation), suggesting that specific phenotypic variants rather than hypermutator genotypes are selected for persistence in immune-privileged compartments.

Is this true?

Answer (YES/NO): NO